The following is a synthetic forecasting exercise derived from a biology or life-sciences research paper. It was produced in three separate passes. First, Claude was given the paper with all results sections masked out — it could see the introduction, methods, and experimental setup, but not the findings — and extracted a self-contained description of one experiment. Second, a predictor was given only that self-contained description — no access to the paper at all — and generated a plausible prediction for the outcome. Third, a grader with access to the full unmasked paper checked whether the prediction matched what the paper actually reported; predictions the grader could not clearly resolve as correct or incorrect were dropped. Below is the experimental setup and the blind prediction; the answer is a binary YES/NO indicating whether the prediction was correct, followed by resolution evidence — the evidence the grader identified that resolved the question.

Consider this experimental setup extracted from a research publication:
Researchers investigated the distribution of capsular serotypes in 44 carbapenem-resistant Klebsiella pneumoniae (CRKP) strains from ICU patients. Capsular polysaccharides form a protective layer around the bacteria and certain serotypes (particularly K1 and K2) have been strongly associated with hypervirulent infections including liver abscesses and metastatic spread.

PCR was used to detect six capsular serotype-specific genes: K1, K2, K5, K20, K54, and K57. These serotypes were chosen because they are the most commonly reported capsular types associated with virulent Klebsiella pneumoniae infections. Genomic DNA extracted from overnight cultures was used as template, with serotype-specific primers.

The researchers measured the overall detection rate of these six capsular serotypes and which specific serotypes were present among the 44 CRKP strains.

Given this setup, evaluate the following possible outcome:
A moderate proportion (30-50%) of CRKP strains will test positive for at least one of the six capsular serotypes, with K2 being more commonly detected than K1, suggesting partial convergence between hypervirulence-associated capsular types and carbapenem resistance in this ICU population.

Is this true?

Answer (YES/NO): NO